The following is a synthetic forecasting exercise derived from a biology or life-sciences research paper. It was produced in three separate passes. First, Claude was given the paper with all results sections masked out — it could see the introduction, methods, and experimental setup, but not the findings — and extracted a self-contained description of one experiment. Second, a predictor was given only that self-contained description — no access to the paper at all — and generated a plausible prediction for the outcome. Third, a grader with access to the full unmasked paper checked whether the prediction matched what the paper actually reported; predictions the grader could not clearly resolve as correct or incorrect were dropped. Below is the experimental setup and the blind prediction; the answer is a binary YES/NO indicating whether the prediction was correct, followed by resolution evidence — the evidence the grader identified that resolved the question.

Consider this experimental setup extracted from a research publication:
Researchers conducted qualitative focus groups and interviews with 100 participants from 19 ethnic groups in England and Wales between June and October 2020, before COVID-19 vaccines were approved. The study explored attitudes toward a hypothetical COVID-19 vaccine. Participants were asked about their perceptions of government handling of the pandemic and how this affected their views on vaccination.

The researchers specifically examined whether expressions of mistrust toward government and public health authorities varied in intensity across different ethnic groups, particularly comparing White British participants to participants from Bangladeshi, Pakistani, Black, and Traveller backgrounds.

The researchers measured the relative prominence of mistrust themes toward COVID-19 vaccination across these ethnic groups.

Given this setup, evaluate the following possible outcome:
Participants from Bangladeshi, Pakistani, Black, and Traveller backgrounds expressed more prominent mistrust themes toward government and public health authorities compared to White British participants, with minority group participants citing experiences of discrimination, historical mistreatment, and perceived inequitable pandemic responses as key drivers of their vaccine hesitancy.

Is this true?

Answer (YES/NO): NO